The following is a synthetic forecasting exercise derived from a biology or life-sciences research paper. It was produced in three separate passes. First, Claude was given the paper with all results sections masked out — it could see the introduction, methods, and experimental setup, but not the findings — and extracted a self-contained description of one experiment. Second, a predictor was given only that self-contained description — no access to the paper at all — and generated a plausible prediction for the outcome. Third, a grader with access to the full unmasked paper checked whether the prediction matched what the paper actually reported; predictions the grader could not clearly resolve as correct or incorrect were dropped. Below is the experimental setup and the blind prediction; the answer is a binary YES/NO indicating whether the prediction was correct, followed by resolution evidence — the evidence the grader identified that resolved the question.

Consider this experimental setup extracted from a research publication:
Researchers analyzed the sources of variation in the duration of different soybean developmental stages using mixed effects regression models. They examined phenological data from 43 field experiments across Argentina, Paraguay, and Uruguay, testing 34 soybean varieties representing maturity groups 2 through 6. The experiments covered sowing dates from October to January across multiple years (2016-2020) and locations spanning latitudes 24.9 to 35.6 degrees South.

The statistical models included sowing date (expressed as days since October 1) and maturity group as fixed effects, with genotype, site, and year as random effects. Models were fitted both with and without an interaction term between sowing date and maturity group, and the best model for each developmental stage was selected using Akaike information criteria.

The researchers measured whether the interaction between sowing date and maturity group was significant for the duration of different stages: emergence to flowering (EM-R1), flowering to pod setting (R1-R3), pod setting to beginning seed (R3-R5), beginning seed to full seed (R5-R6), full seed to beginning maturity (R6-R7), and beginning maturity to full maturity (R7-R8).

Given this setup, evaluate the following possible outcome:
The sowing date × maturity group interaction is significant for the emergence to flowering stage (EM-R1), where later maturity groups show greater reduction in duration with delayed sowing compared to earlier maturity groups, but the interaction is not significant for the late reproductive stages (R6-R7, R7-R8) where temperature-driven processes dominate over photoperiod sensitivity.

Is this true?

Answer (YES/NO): NO